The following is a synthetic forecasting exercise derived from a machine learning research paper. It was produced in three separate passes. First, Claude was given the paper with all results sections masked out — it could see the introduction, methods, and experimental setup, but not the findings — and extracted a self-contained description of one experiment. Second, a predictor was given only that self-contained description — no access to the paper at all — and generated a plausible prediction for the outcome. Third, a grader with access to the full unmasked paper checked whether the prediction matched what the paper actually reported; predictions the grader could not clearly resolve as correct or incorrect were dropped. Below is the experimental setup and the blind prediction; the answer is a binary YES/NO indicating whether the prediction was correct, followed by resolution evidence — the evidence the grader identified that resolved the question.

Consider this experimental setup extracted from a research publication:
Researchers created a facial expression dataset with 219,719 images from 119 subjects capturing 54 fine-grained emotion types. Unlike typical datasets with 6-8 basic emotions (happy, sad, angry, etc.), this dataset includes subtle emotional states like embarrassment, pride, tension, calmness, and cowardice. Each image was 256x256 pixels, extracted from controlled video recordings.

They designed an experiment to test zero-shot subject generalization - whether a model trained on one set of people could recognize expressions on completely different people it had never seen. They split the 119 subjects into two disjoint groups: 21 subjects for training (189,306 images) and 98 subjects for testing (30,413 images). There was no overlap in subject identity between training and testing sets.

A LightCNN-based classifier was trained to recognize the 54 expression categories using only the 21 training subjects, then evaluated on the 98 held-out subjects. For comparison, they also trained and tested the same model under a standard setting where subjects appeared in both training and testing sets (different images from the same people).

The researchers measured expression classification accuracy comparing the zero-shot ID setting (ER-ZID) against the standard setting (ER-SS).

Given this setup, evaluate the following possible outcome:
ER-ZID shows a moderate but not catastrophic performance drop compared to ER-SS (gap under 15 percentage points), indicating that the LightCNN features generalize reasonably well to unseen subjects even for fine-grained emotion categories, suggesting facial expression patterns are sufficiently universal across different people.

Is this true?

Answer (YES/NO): NO